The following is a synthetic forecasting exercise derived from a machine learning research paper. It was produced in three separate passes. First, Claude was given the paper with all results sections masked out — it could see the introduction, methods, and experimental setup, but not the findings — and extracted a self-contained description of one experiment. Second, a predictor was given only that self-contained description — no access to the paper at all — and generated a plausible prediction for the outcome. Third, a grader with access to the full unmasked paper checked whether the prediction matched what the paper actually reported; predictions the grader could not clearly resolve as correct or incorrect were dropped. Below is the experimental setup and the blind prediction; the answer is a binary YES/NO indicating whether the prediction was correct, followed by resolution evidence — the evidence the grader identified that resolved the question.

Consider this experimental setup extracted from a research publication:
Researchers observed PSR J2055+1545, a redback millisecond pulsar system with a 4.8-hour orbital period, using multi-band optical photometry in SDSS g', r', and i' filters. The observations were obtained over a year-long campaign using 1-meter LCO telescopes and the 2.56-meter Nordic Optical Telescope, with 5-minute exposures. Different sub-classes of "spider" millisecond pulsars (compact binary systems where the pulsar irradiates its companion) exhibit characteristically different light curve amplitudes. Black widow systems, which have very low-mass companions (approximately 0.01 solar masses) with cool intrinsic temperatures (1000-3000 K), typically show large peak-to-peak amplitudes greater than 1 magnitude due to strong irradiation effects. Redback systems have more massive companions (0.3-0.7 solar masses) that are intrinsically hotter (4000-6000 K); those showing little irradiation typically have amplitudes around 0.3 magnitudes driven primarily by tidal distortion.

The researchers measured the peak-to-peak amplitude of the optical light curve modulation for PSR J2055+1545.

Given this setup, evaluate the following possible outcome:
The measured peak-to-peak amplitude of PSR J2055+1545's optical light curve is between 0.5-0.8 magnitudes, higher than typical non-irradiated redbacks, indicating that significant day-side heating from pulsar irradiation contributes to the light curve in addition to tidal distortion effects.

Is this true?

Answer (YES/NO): NO